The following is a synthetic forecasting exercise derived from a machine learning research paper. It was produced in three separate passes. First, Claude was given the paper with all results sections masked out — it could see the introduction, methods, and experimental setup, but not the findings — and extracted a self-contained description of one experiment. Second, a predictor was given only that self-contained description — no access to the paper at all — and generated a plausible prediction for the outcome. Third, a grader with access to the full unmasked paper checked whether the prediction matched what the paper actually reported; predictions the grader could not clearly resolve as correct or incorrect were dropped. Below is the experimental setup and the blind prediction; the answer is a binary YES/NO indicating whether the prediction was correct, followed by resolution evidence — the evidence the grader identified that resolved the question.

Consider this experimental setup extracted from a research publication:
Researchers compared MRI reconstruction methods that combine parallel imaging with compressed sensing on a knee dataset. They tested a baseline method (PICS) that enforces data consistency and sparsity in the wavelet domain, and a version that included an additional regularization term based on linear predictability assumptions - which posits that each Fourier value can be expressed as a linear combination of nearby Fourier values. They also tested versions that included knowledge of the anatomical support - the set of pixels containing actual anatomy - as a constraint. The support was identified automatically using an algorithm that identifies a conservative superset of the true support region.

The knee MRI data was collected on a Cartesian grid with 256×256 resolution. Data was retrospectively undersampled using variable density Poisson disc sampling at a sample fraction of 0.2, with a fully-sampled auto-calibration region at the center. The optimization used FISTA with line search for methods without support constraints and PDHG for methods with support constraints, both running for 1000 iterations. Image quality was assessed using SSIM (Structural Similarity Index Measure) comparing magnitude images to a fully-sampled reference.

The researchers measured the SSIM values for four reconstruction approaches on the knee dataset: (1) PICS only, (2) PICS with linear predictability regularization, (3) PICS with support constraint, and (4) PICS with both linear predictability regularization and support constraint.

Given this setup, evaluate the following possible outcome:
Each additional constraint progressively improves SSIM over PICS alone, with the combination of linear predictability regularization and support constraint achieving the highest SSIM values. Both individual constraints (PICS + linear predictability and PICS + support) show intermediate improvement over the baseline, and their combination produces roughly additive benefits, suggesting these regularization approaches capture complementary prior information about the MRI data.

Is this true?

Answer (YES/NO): NO